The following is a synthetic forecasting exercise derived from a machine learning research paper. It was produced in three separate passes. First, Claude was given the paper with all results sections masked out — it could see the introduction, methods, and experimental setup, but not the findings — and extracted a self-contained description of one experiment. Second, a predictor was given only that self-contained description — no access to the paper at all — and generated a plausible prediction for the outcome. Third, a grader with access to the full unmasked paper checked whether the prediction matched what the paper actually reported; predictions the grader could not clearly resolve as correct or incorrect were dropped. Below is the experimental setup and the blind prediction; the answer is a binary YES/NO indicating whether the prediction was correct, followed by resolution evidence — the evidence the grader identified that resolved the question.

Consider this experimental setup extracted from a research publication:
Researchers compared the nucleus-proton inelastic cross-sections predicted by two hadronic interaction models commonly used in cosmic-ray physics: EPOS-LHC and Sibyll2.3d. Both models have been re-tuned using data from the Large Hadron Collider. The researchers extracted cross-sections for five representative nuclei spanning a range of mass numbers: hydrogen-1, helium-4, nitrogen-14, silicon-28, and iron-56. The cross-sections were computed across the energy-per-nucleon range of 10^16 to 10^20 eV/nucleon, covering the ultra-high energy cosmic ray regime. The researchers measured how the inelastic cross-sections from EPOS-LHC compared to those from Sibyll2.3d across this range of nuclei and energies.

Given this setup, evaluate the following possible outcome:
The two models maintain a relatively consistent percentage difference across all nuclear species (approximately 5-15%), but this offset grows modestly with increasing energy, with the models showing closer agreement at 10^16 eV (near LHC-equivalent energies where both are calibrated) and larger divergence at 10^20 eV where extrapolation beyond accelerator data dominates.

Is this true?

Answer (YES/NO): NO